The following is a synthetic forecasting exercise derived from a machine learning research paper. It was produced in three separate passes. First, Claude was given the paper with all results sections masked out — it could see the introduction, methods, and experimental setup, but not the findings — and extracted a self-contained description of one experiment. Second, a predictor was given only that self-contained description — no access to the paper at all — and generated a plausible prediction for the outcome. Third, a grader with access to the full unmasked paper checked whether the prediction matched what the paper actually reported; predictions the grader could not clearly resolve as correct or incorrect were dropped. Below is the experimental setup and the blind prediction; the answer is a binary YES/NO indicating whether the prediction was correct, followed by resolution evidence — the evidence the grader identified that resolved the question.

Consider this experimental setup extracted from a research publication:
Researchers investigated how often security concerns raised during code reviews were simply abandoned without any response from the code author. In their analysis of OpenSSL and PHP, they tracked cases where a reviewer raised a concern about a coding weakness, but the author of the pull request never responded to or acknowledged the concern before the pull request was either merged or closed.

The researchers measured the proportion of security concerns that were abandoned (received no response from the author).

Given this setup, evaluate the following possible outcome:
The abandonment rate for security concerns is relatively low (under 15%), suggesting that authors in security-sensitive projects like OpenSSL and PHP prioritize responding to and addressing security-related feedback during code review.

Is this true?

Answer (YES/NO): YES